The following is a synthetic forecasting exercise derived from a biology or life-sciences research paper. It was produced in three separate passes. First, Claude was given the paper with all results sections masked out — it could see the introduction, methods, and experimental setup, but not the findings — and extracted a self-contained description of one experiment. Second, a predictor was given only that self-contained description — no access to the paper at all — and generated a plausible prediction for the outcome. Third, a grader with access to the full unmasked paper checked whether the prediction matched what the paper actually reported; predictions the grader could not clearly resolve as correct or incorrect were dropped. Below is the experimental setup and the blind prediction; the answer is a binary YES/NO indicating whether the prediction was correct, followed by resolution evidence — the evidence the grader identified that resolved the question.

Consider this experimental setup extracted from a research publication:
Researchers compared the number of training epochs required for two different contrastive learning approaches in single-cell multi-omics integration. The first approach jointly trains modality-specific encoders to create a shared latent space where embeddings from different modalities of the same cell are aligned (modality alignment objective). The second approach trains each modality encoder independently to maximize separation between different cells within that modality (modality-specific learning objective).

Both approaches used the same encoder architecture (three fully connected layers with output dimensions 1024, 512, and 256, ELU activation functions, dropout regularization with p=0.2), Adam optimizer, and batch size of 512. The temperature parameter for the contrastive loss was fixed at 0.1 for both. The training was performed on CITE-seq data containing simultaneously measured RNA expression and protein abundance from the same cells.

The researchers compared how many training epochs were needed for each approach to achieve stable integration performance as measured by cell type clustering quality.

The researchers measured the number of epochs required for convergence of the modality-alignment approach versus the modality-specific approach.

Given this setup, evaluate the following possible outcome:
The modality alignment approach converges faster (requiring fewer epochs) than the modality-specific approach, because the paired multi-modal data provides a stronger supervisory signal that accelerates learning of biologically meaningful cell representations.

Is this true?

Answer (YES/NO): NO